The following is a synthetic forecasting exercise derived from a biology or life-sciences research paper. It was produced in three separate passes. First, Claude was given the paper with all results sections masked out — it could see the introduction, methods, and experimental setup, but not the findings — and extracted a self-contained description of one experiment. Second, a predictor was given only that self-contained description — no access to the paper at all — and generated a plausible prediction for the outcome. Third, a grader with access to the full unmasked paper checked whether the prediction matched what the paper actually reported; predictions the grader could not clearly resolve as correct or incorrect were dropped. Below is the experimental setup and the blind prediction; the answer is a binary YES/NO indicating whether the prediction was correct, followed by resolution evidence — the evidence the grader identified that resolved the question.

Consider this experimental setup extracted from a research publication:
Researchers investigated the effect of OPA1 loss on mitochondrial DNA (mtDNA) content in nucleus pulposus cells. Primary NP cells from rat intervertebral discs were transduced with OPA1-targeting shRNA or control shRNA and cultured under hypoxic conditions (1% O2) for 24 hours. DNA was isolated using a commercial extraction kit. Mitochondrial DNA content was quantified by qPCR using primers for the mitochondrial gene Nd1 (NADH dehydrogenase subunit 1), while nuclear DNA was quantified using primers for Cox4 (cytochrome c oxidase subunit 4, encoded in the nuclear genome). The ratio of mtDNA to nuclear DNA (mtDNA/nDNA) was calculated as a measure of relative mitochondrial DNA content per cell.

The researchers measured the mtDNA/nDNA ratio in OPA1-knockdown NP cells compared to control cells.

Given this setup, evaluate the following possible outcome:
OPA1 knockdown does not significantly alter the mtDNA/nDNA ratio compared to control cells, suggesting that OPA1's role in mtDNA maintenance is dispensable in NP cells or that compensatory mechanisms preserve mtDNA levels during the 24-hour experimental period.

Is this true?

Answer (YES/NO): YES